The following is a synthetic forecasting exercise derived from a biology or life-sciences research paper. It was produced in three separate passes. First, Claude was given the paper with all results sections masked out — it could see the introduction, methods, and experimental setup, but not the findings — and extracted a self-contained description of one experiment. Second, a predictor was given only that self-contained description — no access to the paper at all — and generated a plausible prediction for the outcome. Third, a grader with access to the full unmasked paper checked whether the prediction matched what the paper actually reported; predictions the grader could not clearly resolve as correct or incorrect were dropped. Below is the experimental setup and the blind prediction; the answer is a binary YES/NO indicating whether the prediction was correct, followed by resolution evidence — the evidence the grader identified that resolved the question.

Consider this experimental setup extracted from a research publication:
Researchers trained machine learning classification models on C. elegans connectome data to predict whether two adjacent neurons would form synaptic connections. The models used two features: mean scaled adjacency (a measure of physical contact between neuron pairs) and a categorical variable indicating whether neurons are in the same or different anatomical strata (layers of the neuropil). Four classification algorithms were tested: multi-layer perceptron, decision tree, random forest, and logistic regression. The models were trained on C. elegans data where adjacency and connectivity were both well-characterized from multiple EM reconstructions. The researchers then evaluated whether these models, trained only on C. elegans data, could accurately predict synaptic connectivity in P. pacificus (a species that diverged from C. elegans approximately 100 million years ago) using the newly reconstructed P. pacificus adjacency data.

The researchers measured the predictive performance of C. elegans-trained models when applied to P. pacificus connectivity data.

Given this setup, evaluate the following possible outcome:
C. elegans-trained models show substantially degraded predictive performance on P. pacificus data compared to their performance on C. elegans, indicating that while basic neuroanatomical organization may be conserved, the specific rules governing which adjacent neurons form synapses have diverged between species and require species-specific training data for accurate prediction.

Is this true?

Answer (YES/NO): NO